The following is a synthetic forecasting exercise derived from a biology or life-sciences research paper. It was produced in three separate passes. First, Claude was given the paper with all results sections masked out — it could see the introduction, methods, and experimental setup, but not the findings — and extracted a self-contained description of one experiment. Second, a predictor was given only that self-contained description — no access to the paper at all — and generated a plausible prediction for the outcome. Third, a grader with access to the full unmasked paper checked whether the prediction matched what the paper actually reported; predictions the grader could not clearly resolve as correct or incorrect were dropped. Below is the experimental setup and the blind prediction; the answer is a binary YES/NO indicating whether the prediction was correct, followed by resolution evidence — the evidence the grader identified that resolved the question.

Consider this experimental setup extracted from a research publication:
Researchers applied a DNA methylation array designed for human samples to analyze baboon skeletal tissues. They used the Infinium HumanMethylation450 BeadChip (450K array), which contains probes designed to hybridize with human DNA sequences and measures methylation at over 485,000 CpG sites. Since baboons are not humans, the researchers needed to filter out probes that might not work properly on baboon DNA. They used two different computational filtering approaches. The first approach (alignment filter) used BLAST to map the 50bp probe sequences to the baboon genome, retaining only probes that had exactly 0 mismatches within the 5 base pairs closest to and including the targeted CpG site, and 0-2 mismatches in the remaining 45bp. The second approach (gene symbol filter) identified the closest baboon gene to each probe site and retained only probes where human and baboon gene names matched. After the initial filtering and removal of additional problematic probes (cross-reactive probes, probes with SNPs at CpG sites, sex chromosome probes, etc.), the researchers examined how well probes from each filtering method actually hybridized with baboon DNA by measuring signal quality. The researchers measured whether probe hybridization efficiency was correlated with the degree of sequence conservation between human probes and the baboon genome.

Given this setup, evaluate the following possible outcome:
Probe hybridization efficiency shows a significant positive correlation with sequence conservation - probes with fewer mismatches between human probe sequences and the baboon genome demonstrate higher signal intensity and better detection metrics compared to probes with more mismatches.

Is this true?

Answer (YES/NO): NO